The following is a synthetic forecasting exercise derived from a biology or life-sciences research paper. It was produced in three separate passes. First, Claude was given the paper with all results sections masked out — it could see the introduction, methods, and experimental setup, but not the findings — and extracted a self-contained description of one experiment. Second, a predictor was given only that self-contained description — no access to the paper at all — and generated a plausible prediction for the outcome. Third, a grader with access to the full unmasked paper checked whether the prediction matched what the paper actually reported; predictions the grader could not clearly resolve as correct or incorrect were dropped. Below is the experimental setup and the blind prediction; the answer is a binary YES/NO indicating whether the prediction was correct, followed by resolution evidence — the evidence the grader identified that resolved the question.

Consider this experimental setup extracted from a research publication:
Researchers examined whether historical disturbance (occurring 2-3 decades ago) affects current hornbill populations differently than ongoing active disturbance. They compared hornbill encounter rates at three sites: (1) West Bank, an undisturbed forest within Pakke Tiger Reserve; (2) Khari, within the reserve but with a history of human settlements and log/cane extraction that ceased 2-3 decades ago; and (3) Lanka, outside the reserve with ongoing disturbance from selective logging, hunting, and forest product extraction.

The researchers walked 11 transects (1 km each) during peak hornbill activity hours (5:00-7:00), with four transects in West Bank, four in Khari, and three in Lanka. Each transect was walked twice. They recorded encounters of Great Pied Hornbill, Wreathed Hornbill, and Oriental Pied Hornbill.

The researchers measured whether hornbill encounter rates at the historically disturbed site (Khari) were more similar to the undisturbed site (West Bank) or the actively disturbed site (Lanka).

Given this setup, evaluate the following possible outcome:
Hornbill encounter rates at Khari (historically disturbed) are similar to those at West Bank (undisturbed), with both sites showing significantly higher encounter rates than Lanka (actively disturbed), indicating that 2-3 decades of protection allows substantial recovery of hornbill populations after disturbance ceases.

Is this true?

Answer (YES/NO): NO